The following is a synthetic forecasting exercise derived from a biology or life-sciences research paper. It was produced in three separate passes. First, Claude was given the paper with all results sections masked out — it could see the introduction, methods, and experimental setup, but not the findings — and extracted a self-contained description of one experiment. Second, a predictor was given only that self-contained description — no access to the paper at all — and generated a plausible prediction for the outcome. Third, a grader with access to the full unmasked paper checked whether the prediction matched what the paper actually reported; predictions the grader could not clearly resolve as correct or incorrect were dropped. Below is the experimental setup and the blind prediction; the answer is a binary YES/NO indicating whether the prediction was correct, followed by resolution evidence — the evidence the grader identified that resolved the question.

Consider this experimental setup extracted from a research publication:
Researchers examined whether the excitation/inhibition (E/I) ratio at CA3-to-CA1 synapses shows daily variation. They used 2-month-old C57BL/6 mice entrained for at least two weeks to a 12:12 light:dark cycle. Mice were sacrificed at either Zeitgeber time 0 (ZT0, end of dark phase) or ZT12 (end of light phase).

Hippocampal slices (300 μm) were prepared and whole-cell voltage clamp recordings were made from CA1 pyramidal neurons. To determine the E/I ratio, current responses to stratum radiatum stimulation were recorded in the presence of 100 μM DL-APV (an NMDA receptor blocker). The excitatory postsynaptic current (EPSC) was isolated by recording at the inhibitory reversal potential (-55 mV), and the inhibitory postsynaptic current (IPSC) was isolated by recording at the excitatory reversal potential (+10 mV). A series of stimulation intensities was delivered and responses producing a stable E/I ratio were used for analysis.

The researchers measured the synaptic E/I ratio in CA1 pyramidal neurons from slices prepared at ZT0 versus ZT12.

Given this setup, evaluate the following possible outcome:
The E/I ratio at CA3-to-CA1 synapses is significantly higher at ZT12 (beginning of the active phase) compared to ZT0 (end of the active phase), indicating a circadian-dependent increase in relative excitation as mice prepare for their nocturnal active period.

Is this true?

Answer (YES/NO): NO